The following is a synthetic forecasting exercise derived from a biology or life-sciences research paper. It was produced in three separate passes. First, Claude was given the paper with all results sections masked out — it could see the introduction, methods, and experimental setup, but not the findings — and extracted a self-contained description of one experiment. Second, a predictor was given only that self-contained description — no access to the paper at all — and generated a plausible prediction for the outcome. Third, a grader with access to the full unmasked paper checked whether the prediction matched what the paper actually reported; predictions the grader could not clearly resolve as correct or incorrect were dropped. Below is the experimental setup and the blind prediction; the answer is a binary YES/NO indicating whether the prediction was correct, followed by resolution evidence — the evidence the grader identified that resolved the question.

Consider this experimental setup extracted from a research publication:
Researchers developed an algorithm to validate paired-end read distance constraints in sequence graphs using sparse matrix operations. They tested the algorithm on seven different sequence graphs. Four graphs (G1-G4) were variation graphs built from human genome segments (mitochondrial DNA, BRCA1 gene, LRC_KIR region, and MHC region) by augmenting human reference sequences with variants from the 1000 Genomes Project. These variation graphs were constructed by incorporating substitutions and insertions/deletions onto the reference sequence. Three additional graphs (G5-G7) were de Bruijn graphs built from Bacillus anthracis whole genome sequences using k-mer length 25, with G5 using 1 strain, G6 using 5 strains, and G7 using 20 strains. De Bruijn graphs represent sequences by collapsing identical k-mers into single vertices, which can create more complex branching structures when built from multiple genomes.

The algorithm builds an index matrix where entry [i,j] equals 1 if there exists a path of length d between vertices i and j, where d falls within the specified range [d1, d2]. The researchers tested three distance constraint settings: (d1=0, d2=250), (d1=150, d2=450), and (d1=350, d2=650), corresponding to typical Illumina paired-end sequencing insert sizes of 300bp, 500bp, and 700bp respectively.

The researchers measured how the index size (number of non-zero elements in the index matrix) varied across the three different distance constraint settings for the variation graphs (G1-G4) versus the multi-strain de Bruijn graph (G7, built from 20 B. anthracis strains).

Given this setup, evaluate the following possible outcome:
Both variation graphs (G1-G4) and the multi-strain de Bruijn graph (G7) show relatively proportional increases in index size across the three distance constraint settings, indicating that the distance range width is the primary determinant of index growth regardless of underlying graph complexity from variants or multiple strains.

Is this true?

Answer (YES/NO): NO